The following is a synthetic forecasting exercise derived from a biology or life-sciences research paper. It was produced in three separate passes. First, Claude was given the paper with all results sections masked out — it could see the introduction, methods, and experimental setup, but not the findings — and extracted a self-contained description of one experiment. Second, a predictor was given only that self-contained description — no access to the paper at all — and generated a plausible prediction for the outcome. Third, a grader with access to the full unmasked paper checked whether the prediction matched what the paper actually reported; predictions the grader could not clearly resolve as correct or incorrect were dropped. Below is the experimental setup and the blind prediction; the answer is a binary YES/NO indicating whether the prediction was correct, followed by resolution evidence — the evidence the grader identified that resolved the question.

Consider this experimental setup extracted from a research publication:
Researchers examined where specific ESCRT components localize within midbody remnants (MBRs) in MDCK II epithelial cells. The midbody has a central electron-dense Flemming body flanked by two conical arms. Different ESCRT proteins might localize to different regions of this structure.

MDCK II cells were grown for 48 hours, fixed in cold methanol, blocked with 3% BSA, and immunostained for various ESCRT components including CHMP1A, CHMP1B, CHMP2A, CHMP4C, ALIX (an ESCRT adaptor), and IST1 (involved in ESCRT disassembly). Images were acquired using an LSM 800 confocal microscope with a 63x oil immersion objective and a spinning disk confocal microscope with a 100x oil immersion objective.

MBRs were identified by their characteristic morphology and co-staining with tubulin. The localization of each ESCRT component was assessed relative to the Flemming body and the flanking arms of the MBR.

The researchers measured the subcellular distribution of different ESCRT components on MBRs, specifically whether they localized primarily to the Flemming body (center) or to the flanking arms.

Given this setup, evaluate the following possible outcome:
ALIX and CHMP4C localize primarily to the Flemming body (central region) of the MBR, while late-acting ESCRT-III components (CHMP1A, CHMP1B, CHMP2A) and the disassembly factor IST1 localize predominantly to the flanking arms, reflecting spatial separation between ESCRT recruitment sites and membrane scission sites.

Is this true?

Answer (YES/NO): NO